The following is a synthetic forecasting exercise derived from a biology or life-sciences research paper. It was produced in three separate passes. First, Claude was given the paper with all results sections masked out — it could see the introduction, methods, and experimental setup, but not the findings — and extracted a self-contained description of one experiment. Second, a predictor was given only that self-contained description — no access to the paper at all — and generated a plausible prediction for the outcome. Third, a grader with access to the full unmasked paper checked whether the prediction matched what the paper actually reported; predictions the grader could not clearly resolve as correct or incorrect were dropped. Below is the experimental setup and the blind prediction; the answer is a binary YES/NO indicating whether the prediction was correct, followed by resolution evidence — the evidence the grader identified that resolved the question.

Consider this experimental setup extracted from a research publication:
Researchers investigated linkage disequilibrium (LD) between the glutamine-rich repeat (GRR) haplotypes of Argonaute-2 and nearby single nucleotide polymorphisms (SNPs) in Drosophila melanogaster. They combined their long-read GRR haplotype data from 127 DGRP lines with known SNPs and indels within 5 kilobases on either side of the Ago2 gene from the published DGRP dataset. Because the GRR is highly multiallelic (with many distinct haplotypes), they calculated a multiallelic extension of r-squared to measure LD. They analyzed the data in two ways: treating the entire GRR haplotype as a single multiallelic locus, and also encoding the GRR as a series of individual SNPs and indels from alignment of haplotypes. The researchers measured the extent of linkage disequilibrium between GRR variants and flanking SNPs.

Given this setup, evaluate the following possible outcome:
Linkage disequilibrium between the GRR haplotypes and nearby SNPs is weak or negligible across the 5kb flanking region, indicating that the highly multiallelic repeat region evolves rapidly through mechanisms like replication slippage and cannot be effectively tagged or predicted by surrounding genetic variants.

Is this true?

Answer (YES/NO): YES